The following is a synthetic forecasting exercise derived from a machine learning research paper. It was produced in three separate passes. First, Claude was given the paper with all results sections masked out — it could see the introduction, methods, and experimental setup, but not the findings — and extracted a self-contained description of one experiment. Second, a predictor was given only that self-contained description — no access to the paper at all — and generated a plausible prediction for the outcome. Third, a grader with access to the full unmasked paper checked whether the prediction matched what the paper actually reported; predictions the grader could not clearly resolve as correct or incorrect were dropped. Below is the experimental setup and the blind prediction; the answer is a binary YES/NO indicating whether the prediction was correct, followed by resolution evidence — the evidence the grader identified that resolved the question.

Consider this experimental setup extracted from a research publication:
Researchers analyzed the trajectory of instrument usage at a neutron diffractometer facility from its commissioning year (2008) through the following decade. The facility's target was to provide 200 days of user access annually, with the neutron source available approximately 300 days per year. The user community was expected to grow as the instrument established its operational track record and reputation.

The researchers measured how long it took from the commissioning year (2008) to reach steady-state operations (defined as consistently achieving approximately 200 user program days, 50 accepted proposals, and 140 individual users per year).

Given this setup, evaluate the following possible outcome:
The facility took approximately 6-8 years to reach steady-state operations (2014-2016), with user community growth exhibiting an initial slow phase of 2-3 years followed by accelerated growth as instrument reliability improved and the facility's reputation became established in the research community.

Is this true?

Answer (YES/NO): NO